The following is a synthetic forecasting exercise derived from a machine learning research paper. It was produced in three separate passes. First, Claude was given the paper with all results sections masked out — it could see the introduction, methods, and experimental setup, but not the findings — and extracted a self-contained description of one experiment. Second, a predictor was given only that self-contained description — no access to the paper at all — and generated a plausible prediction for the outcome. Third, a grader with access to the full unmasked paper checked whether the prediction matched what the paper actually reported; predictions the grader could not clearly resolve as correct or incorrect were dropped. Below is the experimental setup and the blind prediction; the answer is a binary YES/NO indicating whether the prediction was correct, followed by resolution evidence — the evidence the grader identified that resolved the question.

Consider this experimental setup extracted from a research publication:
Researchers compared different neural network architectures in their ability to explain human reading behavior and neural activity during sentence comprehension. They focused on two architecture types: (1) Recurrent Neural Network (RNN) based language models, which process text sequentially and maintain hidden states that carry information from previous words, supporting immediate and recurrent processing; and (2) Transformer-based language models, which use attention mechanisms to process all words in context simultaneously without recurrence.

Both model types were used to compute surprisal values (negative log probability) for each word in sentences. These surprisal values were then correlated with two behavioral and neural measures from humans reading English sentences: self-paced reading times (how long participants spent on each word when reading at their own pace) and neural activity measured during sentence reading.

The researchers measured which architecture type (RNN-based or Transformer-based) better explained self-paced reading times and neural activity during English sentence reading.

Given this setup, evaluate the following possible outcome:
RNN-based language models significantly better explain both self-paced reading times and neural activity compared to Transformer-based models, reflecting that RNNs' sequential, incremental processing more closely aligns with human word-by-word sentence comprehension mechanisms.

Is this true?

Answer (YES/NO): NO